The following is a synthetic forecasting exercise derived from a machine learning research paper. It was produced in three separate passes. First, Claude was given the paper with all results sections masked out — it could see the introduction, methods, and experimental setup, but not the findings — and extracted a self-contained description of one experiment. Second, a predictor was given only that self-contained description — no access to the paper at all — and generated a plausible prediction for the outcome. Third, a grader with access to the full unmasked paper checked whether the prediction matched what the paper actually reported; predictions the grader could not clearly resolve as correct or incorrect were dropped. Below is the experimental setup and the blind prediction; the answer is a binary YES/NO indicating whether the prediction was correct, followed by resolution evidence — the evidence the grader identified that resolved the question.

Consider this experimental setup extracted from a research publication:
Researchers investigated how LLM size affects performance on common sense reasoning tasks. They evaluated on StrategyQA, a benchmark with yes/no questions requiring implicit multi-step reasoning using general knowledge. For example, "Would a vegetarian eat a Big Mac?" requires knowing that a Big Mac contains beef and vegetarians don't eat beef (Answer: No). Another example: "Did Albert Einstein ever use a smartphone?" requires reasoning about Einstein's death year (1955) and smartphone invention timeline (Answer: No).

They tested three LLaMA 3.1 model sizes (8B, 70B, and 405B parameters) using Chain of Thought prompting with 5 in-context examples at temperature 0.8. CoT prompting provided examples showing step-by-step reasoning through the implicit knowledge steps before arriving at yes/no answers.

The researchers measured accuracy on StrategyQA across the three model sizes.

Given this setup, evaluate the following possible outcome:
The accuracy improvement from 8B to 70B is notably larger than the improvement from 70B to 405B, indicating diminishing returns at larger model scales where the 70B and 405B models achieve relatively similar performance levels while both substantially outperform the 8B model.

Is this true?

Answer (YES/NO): NO